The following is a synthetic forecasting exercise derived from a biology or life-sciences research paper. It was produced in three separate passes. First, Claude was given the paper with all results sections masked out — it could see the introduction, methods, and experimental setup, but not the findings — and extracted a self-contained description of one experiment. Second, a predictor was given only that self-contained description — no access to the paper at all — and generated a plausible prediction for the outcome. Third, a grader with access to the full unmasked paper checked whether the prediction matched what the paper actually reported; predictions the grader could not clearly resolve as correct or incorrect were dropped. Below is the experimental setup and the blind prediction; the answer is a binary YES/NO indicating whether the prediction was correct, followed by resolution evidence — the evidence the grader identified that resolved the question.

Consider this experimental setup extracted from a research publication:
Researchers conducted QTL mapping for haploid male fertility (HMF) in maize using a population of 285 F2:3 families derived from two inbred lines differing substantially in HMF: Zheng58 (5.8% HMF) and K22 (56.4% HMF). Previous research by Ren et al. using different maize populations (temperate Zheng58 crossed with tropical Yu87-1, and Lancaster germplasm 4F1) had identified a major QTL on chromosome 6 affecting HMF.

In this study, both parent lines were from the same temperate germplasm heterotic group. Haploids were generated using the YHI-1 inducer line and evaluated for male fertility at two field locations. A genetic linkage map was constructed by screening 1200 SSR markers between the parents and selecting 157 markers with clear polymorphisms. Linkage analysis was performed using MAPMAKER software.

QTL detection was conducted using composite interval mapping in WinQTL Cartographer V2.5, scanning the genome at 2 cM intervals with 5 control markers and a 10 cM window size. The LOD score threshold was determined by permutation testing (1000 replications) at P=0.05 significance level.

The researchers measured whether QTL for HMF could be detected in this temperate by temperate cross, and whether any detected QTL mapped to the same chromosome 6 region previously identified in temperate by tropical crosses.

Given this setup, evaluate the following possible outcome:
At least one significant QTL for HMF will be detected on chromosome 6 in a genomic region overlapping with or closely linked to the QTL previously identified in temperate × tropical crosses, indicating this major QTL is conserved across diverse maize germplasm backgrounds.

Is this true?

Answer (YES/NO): NO